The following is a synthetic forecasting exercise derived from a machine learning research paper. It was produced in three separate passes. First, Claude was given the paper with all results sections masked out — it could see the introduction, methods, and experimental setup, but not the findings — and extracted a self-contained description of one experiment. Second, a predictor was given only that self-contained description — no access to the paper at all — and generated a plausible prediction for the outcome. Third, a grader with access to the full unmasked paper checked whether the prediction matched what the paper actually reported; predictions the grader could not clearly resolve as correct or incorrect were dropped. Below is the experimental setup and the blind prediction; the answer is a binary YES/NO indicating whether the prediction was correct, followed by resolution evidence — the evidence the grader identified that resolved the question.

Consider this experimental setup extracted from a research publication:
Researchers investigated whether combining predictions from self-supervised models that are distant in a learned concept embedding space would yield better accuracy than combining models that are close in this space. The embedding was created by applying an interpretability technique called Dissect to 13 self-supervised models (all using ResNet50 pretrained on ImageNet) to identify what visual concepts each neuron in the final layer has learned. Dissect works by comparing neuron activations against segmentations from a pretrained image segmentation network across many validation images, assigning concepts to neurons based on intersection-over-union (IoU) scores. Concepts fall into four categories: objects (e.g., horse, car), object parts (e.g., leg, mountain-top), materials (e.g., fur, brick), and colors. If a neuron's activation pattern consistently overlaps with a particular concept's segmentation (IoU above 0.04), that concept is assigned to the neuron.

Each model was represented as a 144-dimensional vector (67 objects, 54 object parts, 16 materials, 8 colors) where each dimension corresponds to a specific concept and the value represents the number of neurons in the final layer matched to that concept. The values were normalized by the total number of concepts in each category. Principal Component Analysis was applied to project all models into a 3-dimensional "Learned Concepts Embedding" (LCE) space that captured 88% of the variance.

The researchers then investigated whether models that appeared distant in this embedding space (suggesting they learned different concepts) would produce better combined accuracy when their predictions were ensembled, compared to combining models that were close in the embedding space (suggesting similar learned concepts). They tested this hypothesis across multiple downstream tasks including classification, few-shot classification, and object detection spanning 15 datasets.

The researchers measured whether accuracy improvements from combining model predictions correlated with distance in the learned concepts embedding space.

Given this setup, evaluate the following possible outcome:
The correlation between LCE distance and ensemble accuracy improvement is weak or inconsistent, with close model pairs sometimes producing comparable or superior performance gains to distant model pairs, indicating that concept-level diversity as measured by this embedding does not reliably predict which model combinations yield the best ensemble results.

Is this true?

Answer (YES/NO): YES